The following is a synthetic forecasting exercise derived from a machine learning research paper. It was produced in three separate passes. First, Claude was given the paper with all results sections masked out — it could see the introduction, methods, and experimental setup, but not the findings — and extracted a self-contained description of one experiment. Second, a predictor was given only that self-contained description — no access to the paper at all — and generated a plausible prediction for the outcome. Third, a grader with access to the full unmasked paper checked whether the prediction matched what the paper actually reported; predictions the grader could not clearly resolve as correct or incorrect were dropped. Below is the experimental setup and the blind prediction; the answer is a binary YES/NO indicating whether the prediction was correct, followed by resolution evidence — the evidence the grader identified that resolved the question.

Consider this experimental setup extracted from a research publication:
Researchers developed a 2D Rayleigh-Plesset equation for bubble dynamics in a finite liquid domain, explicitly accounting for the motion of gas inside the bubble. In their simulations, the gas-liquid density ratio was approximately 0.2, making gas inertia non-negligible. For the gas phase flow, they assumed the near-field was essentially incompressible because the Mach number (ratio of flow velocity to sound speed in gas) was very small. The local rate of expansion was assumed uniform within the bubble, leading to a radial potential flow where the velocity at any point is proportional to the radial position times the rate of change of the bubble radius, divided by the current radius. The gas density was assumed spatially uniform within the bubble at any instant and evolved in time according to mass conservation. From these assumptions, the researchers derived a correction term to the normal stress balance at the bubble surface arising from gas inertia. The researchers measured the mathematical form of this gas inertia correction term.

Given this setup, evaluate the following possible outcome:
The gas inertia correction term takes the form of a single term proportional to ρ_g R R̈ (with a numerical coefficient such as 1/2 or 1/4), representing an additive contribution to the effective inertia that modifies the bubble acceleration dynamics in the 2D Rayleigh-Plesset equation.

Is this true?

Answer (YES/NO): YES